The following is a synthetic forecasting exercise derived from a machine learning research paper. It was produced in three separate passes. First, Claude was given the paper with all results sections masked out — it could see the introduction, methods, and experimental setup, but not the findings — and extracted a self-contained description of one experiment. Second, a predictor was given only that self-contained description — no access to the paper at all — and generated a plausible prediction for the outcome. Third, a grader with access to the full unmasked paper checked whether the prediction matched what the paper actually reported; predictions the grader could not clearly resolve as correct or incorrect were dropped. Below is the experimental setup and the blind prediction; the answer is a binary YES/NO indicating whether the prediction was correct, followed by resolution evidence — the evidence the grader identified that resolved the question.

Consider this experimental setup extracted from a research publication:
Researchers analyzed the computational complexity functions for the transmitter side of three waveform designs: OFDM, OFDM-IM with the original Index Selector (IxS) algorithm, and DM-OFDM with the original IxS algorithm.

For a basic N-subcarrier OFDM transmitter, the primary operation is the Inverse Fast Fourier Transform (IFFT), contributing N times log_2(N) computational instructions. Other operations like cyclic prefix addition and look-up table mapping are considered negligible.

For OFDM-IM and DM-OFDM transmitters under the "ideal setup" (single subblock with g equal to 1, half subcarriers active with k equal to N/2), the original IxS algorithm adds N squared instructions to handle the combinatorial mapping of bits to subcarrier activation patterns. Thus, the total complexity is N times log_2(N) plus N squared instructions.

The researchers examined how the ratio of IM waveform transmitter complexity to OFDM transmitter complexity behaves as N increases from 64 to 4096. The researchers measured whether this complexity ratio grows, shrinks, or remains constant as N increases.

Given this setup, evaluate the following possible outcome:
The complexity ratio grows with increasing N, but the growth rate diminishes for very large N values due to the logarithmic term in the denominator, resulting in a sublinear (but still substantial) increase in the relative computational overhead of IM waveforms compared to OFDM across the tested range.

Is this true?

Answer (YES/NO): NO